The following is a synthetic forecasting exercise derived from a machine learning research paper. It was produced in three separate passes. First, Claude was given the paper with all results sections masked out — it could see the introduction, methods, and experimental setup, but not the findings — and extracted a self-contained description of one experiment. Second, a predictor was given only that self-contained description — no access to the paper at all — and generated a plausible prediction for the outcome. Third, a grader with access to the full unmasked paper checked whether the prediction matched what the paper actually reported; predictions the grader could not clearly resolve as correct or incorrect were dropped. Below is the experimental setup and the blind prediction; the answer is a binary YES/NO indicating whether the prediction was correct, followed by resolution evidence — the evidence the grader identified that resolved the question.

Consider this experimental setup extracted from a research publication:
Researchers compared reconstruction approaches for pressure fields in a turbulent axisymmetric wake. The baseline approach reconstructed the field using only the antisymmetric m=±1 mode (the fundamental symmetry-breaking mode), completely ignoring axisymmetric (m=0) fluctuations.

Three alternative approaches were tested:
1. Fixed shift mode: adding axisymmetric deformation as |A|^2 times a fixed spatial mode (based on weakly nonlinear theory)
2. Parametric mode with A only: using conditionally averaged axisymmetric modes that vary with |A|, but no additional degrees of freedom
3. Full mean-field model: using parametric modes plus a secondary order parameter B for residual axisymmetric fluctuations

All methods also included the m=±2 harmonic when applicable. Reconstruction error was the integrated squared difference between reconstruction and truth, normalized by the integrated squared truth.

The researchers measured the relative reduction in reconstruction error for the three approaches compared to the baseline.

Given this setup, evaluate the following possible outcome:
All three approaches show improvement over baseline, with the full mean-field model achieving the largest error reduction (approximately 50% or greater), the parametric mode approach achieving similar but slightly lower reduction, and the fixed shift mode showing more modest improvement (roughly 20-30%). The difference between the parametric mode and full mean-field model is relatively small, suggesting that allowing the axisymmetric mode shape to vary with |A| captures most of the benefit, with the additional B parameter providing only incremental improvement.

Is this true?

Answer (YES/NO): NO